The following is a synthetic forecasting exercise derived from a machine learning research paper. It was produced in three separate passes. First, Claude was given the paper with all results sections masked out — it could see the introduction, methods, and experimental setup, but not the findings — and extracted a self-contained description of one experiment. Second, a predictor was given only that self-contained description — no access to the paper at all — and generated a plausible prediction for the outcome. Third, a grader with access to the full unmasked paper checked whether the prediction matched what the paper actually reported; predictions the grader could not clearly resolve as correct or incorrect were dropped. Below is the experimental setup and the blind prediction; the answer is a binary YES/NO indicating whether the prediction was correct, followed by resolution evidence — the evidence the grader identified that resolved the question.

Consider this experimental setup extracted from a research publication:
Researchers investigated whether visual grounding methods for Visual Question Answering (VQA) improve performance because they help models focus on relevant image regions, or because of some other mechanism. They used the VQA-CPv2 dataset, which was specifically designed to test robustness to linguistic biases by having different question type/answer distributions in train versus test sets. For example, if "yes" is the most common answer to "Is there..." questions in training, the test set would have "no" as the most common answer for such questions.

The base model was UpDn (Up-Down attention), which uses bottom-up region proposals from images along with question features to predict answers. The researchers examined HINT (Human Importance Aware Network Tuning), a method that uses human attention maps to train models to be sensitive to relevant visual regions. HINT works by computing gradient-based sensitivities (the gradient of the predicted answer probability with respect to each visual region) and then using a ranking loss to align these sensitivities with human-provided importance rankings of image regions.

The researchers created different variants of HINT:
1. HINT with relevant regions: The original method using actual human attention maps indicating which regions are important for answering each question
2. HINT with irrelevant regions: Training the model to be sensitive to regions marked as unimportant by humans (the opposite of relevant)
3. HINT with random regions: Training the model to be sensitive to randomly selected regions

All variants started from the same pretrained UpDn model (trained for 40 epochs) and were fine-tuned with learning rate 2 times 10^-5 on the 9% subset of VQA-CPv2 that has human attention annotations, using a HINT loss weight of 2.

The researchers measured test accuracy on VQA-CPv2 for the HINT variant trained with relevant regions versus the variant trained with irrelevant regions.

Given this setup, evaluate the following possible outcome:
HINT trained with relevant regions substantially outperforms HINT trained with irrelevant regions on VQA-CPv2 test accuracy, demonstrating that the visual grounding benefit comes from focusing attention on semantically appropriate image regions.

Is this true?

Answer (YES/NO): NO